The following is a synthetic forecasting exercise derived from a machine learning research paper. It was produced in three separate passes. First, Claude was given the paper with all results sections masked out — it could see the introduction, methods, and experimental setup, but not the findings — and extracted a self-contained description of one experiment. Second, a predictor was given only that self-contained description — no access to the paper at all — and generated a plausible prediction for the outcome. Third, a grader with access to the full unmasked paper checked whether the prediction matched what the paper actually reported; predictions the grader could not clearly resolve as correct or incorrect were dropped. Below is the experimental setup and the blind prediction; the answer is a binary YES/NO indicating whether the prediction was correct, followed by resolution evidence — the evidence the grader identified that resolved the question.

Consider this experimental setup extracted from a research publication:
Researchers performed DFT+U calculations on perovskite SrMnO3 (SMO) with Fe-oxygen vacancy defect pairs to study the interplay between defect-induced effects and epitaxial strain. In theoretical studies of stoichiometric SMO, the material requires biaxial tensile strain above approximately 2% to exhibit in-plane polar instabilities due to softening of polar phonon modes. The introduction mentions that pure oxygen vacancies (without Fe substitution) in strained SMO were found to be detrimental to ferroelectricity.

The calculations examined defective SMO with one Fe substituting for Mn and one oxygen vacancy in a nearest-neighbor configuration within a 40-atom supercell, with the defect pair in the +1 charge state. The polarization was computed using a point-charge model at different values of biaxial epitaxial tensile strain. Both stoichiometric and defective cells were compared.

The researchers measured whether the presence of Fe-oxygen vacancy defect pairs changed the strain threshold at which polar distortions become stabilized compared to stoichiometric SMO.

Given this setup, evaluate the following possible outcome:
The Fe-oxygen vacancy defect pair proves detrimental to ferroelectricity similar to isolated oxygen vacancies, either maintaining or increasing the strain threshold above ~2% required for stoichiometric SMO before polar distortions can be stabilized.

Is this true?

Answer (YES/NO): NO